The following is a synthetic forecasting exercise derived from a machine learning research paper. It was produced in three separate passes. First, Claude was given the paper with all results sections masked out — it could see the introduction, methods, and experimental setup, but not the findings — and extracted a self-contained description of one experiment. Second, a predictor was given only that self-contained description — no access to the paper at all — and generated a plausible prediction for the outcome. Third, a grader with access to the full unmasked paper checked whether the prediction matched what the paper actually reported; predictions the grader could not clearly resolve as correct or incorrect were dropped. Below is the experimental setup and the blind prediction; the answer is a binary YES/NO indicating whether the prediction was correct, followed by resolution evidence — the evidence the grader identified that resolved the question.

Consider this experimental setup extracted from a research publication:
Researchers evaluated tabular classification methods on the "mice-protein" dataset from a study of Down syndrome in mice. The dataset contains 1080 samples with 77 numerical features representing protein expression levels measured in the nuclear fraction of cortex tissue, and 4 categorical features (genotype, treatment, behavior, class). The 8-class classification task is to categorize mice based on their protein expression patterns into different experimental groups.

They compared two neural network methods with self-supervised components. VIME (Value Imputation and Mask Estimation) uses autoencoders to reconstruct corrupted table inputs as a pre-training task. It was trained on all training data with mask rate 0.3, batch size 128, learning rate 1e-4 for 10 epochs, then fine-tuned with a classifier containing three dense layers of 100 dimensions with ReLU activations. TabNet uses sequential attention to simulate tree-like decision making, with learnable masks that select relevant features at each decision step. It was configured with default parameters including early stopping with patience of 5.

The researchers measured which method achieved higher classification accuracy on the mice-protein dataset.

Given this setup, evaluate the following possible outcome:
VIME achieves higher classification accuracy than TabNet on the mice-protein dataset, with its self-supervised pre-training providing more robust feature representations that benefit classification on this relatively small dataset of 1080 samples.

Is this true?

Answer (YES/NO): YES